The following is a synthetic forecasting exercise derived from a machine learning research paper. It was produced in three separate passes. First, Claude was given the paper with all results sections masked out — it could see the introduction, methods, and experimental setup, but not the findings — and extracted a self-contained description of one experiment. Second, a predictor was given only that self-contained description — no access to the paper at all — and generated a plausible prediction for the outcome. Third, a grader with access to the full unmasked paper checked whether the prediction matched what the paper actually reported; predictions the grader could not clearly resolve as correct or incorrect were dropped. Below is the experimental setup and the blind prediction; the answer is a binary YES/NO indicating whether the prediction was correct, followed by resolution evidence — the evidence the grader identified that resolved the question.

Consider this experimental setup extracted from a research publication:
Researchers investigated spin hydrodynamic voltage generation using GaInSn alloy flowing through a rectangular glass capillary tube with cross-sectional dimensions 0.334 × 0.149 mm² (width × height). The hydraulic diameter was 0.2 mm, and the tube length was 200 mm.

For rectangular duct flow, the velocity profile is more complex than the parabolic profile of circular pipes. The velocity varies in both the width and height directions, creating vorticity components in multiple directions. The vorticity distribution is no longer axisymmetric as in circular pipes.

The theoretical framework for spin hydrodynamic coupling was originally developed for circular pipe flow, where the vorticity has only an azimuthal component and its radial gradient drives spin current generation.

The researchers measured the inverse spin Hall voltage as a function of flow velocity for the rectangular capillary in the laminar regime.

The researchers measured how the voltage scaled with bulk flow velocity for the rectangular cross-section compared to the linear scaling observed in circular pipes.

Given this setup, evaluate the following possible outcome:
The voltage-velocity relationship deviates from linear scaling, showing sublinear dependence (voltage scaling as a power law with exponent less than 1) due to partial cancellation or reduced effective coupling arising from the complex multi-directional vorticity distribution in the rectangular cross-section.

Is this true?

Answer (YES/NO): NO